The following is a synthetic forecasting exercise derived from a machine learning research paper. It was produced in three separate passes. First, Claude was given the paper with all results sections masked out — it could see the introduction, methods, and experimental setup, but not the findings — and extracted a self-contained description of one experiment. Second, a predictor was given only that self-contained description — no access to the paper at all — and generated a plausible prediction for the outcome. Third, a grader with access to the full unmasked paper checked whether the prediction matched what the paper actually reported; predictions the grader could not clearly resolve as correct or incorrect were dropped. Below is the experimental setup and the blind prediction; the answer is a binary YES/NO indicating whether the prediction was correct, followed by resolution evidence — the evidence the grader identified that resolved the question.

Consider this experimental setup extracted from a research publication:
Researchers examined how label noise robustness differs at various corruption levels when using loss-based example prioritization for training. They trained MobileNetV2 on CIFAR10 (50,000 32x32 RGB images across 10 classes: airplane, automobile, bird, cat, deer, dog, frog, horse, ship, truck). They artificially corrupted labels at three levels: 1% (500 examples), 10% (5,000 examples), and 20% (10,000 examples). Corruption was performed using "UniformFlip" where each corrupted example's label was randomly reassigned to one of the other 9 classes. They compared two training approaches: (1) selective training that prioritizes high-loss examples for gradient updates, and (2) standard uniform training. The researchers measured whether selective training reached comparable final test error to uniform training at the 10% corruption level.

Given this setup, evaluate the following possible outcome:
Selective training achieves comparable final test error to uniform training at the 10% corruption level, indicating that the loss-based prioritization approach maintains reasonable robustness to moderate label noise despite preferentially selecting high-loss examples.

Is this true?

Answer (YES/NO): NO